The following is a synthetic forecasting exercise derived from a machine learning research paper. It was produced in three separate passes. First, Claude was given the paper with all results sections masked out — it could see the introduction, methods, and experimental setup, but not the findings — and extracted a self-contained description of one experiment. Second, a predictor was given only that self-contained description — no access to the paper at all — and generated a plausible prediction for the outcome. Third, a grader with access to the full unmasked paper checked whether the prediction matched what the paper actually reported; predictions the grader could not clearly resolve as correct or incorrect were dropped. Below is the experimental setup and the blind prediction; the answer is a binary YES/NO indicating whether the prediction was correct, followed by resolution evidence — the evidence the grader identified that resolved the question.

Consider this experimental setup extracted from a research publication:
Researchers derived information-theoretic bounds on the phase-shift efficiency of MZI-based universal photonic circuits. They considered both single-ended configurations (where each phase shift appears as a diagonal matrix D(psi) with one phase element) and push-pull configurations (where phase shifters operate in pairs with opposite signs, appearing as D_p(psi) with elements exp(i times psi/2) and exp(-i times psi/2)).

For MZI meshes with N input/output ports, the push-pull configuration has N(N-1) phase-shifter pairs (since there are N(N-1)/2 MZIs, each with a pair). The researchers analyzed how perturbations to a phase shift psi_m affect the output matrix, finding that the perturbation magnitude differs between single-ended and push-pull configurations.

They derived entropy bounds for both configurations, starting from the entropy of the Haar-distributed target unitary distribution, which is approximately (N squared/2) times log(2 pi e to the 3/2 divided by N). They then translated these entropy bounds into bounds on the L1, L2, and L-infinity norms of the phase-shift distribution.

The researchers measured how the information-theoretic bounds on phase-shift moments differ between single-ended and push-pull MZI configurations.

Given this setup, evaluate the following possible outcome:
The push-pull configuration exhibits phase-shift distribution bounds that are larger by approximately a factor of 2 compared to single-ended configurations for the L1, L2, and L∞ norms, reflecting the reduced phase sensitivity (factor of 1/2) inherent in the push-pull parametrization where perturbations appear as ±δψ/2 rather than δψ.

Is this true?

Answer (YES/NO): NO